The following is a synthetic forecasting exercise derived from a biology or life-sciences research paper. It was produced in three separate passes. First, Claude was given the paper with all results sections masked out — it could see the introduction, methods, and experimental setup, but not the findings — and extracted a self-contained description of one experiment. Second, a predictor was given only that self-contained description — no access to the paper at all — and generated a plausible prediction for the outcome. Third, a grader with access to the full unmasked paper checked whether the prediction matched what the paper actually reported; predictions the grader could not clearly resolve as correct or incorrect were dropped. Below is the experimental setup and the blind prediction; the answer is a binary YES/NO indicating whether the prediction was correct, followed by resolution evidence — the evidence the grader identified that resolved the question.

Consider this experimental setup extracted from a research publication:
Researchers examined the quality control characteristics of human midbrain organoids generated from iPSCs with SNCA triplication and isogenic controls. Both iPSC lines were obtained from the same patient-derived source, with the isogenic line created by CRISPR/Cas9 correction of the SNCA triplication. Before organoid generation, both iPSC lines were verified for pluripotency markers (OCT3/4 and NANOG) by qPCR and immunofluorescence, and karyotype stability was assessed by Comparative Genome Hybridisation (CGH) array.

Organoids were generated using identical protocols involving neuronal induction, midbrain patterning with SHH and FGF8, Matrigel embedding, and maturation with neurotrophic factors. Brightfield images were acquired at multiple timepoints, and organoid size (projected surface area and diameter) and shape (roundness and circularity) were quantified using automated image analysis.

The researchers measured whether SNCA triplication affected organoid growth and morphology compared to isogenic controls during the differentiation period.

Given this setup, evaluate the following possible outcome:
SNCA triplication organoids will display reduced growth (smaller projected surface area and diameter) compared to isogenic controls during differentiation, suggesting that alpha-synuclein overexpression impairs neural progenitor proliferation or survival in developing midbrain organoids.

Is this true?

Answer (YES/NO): YES